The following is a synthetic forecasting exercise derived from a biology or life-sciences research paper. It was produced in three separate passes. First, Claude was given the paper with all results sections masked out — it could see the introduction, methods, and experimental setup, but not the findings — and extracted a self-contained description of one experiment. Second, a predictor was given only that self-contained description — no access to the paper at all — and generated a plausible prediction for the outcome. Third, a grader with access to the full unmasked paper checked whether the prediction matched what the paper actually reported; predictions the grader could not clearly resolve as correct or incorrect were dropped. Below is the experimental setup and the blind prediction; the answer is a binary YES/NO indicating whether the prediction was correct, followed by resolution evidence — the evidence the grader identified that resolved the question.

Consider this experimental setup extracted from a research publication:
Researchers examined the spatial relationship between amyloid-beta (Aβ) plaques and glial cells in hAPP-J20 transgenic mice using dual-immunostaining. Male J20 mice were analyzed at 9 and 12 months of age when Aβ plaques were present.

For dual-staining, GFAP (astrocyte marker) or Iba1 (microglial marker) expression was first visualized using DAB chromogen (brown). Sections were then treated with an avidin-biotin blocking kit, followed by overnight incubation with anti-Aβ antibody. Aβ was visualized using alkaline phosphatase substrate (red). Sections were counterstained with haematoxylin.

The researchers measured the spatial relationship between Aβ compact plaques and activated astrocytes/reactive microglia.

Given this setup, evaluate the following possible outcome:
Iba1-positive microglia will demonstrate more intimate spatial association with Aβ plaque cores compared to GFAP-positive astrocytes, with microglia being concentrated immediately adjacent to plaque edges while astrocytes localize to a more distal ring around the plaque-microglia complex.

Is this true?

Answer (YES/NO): NO